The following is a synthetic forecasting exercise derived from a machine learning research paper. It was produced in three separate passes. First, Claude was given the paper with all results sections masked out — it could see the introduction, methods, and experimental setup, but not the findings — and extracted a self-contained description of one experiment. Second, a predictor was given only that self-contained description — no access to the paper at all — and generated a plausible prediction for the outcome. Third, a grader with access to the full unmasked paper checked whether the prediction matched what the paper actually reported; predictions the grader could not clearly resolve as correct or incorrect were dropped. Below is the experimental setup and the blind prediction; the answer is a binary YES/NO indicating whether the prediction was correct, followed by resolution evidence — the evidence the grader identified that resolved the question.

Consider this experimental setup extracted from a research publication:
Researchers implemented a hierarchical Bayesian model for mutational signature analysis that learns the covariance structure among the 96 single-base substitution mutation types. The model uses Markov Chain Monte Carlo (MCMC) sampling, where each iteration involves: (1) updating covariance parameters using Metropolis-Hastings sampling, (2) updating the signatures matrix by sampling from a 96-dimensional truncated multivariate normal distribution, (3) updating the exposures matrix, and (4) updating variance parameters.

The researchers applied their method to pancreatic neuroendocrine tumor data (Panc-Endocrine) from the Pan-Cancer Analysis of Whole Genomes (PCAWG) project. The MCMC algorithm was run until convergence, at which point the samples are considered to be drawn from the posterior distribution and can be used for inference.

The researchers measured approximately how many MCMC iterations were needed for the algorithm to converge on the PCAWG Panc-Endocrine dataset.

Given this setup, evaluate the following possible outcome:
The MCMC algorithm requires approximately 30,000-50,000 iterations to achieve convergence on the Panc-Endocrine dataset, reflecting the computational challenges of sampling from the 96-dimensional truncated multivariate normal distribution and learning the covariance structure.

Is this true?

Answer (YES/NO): NO